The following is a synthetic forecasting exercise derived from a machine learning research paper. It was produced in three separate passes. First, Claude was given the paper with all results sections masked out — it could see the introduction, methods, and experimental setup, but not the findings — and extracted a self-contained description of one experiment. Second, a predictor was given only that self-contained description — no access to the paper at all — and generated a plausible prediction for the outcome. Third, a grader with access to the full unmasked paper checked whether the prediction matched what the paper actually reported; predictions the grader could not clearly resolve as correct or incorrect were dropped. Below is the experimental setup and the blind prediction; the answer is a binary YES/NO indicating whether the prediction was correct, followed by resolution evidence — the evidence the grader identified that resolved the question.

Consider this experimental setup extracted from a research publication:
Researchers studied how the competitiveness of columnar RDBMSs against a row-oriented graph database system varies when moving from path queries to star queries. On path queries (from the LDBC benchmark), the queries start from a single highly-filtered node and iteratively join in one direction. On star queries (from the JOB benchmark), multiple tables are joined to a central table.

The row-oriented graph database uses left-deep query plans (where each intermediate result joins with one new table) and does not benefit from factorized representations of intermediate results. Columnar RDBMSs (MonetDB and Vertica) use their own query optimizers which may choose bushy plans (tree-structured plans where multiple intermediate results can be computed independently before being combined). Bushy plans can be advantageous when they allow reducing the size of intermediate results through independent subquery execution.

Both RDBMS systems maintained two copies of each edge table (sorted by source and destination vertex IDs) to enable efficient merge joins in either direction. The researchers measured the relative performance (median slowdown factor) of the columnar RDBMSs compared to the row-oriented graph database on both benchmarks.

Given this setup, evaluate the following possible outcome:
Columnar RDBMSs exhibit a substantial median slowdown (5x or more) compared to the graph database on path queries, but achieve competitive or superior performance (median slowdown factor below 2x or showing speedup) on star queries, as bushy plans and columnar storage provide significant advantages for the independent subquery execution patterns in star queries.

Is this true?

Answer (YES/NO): NO